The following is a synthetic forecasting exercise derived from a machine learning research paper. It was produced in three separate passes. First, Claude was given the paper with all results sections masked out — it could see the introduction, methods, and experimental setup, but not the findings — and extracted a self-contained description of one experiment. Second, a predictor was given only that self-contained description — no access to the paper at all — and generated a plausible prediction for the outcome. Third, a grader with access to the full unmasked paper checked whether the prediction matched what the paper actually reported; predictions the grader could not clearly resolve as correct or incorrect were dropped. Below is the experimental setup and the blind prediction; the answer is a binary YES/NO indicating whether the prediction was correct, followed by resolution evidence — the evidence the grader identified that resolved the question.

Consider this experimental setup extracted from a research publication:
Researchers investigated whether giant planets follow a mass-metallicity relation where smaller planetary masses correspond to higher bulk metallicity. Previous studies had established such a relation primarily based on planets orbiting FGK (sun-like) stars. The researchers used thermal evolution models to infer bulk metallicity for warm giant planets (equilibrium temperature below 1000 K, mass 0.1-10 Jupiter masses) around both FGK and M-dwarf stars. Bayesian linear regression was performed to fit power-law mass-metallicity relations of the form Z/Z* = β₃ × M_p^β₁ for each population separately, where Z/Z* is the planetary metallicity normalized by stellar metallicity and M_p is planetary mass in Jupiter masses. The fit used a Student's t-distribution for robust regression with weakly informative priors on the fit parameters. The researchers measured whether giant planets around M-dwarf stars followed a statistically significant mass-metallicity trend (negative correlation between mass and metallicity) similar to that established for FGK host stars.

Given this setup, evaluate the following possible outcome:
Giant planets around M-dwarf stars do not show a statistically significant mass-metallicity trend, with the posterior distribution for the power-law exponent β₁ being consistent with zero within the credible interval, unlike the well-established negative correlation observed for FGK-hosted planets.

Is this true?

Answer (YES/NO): NO